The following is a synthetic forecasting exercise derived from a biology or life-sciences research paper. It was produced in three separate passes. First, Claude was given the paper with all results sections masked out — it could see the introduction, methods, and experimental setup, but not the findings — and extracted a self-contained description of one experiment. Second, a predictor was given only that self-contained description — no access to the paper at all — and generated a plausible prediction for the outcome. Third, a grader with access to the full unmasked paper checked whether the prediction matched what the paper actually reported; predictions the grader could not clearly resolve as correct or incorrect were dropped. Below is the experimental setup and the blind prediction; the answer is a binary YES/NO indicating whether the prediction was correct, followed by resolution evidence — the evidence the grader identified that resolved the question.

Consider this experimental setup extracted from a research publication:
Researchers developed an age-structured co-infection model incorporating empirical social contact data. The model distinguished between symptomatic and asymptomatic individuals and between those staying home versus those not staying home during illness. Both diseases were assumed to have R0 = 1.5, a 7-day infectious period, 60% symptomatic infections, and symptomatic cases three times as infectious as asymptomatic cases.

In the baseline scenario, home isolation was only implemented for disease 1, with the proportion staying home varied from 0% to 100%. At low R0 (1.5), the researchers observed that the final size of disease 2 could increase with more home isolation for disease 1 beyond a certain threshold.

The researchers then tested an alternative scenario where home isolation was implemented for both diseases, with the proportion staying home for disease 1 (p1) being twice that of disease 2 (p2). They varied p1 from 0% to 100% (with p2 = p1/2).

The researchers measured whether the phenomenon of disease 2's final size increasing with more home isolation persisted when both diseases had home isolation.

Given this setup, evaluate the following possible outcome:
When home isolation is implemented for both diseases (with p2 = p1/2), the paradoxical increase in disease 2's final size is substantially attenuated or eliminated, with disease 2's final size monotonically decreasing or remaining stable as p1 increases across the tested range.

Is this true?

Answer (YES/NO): YES